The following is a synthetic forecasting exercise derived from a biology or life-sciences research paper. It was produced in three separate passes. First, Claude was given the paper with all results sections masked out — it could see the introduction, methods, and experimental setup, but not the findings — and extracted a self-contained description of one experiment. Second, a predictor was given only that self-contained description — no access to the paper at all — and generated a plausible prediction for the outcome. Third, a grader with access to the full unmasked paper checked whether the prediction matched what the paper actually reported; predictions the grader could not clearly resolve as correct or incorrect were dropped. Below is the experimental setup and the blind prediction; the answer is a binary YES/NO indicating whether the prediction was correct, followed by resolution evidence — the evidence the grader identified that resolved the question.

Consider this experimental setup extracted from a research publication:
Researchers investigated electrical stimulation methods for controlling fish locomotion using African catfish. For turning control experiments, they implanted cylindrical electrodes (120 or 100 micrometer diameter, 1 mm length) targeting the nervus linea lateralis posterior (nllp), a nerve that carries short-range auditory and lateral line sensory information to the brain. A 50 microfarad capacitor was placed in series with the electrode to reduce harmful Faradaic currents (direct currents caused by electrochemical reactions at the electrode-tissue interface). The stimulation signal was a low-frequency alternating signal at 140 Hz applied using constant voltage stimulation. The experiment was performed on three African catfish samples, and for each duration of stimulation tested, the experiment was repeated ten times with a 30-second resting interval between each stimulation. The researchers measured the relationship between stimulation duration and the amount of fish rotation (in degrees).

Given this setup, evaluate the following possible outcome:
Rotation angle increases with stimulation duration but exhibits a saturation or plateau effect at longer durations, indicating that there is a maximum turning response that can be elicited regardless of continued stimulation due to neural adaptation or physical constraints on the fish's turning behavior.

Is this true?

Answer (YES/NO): NO